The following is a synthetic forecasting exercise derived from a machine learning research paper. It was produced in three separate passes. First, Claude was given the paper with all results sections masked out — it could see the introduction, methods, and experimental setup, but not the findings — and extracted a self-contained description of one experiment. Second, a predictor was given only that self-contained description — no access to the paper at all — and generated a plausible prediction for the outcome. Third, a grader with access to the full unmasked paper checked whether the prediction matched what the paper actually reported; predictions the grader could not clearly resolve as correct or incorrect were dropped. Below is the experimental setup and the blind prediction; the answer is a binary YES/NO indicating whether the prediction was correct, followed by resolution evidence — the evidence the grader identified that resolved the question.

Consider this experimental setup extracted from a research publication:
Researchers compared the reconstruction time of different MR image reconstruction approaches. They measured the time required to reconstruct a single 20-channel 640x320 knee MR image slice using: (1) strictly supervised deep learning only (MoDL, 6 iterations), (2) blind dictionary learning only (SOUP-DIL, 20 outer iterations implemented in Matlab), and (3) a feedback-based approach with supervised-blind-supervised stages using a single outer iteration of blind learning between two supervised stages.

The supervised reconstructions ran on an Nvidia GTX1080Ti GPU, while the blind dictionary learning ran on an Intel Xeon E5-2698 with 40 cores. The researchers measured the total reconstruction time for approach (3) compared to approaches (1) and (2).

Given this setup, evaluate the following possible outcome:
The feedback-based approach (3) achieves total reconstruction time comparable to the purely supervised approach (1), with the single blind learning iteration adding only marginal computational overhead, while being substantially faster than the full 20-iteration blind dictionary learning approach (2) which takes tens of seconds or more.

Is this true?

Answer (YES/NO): NO